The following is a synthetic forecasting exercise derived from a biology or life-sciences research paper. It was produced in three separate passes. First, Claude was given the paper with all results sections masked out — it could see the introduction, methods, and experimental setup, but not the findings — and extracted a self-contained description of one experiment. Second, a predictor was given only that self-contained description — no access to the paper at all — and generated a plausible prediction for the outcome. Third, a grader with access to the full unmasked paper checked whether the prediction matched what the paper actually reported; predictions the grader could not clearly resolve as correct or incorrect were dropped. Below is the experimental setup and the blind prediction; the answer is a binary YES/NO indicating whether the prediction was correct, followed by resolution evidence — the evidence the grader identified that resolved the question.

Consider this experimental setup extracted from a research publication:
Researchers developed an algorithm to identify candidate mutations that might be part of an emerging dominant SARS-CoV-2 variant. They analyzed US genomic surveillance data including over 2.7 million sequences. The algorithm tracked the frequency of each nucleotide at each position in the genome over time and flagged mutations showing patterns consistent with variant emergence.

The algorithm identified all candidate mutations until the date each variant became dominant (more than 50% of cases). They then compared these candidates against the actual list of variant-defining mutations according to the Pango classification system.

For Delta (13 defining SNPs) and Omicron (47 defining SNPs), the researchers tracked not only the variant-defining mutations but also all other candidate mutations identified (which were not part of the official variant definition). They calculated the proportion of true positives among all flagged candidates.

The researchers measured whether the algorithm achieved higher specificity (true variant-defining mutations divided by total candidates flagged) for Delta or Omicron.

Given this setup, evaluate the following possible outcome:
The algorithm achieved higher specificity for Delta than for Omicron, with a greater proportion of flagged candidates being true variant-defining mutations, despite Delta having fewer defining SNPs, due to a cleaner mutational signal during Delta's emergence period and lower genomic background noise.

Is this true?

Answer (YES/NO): NO